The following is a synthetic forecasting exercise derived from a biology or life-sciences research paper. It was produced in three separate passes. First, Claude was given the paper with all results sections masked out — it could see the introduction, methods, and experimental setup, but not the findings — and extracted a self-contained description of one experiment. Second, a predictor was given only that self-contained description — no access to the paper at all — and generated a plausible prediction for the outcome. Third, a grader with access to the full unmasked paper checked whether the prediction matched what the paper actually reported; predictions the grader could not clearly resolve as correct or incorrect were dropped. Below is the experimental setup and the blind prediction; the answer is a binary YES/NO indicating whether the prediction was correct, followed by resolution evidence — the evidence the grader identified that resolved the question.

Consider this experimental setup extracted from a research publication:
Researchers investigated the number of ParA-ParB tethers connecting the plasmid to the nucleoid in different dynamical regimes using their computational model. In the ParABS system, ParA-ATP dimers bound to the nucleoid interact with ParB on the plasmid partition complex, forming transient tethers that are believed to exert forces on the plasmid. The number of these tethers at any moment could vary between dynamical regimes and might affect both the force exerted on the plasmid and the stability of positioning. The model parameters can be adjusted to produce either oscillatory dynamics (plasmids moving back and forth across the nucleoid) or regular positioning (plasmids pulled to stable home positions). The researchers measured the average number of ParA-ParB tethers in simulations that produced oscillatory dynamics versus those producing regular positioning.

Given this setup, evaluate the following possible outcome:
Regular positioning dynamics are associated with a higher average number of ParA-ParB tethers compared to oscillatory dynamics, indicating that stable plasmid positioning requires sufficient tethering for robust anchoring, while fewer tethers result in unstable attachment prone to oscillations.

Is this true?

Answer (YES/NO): YES